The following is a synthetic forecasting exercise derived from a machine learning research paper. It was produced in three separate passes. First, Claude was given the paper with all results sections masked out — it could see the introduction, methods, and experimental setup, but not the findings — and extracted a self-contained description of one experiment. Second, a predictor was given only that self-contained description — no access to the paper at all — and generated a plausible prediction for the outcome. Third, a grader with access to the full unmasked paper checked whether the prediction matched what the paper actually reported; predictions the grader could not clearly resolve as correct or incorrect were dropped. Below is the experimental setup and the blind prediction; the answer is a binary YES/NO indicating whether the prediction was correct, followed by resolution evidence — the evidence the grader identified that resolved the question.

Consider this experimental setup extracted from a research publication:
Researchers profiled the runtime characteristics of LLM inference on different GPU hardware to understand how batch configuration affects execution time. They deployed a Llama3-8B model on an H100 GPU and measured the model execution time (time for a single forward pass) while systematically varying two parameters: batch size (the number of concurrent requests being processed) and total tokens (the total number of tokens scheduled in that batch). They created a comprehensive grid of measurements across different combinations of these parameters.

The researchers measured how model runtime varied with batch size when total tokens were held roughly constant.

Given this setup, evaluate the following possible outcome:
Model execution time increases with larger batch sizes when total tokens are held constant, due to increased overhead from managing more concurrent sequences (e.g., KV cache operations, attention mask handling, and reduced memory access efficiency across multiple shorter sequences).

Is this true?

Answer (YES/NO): YES